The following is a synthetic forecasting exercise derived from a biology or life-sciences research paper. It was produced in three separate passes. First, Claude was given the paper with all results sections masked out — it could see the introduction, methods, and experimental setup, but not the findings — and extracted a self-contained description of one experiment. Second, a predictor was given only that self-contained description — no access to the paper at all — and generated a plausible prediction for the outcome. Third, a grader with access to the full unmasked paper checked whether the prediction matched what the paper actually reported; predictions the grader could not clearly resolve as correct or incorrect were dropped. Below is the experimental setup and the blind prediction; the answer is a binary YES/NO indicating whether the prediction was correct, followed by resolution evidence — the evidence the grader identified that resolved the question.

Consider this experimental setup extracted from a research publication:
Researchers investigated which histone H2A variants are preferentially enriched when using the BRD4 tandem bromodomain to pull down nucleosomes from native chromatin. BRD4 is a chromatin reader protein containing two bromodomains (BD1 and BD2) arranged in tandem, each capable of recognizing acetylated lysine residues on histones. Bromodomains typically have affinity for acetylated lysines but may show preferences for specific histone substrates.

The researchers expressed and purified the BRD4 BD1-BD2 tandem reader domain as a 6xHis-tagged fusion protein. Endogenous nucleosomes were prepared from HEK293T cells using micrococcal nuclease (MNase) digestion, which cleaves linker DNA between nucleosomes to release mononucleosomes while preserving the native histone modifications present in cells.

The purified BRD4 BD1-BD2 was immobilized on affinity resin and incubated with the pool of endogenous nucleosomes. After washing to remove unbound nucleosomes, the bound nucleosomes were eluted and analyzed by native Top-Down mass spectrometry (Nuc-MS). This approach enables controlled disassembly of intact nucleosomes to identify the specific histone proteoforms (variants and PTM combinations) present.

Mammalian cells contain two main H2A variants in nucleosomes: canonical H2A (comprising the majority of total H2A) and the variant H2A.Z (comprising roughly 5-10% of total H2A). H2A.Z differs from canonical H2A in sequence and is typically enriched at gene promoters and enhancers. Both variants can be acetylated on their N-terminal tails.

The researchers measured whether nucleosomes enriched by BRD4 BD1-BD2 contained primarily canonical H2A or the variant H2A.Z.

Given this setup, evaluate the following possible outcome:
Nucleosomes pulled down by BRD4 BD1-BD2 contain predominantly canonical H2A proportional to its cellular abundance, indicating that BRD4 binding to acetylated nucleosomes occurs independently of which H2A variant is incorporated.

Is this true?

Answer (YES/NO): NO